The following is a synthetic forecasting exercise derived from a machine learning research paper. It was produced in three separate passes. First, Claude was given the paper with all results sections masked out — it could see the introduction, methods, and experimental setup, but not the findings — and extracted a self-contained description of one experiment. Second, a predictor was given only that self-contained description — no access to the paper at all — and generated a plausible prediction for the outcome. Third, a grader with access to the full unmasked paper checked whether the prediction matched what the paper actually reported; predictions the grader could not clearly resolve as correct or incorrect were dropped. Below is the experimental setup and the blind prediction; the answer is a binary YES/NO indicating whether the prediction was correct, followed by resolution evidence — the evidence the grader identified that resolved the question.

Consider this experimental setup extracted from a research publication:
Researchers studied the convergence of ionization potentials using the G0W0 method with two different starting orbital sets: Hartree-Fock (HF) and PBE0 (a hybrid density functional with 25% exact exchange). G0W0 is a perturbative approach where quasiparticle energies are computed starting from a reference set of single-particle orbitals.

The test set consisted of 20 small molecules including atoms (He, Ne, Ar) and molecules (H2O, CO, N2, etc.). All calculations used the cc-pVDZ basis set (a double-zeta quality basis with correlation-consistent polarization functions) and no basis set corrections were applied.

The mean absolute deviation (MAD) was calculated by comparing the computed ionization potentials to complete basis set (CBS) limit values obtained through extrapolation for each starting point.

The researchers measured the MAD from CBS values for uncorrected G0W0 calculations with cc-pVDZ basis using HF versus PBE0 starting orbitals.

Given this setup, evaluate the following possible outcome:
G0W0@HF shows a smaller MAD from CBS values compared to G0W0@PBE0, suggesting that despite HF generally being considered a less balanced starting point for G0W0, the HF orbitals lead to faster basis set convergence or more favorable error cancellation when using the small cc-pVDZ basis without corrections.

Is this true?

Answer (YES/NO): NO